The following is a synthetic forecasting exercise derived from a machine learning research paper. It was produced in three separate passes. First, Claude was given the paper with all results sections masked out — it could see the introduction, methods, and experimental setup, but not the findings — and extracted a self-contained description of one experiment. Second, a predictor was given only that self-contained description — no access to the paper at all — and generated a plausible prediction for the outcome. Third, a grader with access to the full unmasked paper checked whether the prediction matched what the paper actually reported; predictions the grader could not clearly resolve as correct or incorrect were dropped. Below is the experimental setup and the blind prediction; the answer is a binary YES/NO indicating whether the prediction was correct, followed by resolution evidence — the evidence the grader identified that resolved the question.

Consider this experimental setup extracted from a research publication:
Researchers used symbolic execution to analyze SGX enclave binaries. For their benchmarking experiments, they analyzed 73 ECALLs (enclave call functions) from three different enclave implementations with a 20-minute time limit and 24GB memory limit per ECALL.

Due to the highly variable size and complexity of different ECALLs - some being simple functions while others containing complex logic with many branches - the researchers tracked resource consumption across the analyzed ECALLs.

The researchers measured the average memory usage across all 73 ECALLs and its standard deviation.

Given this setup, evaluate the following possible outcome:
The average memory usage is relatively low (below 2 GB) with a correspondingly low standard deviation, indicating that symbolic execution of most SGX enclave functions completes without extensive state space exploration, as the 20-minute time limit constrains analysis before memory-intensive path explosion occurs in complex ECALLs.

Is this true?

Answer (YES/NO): NO